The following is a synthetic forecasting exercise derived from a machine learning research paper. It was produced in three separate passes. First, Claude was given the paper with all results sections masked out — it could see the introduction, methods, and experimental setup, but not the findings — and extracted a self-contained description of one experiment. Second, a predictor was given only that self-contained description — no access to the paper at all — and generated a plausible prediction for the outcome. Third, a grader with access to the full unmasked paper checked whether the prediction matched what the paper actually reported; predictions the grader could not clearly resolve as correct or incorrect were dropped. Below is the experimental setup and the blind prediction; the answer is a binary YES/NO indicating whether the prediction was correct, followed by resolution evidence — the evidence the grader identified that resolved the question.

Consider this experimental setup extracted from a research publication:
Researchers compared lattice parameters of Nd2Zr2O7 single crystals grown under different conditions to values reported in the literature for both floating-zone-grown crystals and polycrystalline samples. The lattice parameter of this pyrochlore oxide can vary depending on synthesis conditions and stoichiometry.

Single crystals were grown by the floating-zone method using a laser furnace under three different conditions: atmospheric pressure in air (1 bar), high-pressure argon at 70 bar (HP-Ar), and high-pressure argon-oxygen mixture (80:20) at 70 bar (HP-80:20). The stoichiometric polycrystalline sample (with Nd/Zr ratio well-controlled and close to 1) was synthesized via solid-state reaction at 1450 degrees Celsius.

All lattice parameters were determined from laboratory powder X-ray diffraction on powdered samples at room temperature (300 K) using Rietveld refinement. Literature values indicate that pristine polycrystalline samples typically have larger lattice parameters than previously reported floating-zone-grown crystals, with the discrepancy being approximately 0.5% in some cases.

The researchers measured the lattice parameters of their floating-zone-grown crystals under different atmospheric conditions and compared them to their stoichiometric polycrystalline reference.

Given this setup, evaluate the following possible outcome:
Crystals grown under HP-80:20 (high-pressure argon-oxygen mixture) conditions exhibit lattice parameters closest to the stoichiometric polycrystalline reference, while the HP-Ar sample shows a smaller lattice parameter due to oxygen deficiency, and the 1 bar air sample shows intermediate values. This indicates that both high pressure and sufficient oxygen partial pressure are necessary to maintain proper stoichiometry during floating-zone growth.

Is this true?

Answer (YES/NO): NO